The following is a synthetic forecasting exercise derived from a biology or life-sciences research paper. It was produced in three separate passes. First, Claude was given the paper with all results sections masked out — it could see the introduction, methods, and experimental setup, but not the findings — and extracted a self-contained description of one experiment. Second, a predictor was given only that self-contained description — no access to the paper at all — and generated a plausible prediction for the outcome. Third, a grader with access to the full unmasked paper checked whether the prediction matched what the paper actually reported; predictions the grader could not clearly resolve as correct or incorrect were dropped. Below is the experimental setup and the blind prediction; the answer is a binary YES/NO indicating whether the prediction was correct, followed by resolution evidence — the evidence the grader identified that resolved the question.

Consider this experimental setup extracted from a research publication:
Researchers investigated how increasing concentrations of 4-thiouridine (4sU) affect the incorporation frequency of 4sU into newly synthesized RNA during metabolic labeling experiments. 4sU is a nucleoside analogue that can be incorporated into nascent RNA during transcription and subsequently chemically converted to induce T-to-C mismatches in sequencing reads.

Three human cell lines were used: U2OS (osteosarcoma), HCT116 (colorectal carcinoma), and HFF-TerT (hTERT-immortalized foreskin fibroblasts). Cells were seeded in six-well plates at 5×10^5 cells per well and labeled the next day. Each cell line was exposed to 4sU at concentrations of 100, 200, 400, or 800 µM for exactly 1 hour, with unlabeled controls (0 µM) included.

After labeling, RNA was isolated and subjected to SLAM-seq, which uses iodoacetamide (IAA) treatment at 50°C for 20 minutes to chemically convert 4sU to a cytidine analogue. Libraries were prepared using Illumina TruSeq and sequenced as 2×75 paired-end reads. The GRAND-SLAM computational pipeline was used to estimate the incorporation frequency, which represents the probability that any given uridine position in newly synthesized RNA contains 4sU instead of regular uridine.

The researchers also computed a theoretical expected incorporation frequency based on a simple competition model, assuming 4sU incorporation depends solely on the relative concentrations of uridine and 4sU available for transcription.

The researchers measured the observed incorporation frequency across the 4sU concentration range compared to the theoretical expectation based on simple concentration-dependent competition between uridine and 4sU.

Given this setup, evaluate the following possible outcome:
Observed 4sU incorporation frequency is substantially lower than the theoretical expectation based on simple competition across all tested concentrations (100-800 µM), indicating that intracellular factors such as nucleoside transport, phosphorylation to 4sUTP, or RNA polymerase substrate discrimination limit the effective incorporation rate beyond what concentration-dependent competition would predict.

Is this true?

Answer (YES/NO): NO